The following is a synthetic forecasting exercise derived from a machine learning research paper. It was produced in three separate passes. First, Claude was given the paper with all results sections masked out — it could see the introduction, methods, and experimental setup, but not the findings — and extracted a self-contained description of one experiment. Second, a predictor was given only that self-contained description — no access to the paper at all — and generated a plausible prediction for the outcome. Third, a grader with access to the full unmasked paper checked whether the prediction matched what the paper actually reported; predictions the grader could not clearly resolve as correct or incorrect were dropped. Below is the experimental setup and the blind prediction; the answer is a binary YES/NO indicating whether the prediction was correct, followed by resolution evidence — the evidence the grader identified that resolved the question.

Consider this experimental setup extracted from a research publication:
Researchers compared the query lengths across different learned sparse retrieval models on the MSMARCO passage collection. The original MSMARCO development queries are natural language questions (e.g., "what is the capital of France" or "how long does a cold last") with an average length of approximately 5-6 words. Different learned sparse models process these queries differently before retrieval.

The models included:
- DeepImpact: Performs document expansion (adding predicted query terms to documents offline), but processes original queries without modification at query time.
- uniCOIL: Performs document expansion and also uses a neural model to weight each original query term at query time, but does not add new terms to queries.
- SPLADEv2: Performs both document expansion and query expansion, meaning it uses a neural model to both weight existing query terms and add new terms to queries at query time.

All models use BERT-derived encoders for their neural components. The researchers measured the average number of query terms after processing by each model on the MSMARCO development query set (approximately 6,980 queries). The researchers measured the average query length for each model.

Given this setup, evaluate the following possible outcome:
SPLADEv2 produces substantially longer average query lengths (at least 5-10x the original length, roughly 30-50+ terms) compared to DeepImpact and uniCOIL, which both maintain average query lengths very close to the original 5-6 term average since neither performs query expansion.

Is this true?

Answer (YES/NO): NO